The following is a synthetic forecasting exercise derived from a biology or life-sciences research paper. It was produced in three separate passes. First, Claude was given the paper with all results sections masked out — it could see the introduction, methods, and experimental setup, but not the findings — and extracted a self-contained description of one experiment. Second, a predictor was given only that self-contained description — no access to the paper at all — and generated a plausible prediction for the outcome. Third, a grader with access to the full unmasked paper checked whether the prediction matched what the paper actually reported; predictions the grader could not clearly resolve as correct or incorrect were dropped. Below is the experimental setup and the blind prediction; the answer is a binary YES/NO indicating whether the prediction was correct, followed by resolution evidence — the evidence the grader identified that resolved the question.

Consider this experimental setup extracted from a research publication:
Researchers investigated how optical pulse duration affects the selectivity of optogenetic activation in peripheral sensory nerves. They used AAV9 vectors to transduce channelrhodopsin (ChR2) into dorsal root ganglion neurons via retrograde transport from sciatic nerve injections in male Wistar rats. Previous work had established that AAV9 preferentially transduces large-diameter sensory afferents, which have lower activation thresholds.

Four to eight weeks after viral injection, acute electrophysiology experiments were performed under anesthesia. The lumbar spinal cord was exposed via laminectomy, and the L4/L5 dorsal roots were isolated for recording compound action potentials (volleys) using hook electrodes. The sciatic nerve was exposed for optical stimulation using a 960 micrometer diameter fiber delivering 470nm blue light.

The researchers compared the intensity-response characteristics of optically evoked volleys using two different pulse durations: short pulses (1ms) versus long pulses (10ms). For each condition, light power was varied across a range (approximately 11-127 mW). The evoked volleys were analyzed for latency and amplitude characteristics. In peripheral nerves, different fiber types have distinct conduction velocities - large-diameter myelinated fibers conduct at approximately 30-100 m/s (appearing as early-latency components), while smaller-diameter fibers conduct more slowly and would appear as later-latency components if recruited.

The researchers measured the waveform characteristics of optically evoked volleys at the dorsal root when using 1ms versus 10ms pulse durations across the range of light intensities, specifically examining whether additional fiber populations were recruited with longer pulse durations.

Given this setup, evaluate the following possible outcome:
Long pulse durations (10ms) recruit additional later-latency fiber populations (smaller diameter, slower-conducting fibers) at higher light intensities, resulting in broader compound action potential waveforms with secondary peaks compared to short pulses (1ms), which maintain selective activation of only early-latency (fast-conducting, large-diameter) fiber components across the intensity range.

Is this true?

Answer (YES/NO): YES